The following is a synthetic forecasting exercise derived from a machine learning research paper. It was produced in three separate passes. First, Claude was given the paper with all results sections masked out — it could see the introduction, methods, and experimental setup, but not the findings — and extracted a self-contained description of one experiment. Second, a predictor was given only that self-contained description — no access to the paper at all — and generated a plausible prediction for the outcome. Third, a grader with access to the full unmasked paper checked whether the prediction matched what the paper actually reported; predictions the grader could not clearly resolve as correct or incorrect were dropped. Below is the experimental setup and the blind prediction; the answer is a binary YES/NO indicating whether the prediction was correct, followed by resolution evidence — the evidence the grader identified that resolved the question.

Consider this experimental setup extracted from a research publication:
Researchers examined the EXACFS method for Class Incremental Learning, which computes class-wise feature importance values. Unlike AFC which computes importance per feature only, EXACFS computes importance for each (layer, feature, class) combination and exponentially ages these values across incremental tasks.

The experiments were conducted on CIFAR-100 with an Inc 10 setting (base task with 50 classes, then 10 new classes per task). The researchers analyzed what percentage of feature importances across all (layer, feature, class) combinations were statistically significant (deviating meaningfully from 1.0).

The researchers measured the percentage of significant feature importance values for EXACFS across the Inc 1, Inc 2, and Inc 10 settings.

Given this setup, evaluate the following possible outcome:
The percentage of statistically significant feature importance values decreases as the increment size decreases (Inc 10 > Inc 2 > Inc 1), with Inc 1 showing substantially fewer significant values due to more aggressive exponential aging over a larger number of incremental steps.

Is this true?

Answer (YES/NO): NO